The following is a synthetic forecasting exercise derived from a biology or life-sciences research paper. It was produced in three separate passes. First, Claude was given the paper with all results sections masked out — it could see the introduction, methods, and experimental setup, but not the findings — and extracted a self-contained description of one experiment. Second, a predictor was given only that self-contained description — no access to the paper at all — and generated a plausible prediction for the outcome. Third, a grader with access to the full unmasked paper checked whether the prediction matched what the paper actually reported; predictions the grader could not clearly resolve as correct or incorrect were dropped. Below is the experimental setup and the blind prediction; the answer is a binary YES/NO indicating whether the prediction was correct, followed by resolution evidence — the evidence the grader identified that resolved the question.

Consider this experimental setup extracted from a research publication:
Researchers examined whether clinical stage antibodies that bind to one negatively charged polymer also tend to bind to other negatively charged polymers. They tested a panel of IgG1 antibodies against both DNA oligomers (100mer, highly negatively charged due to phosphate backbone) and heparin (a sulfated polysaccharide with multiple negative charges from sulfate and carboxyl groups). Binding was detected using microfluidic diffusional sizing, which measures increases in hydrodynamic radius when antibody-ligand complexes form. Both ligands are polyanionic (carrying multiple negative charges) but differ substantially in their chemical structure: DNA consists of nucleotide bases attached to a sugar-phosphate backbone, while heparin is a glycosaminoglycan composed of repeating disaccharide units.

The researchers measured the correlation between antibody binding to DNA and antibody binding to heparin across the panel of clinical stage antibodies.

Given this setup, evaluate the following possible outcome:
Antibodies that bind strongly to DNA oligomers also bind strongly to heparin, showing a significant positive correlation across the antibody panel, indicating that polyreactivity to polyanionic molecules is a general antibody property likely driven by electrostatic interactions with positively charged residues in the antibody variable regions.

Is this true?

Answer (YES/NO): YES